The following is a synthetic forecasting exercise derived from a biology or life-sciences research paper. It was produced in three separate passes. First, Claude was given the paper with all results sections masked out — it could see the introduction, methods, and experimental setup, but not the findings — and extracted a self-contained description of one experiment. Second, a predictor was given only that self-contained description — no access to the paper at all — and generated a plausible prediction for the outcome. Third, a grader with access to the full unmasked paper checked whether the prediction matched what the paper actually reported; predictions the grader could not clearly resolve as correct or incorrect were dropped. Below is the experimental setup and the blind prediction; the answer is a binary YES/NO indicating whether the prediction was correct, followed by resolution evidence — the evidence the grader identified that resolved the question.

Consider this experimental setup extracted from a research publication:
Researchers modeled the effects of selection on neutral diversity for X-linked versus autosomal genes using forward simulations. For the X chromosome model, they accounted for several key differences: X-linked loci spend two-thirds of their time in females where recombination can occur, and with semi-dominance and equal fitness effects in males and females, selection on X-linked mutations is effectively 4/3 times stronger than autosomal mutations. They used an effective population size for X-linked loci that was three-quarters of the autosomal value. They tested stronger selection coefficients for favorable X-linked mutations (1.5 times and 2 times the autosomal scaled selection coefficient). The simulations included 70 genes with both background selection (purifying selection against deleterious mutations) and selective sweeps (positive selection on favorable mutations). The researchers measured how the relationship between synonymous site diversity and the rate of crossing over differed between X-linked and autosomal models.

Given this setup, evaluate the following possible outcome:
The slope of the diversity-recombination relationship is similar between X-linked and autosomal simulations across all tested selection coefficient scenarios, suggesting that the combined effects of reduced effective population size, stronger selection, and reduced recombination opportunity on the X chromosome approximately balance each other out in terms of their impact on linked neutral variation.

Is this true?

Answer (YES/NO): NO